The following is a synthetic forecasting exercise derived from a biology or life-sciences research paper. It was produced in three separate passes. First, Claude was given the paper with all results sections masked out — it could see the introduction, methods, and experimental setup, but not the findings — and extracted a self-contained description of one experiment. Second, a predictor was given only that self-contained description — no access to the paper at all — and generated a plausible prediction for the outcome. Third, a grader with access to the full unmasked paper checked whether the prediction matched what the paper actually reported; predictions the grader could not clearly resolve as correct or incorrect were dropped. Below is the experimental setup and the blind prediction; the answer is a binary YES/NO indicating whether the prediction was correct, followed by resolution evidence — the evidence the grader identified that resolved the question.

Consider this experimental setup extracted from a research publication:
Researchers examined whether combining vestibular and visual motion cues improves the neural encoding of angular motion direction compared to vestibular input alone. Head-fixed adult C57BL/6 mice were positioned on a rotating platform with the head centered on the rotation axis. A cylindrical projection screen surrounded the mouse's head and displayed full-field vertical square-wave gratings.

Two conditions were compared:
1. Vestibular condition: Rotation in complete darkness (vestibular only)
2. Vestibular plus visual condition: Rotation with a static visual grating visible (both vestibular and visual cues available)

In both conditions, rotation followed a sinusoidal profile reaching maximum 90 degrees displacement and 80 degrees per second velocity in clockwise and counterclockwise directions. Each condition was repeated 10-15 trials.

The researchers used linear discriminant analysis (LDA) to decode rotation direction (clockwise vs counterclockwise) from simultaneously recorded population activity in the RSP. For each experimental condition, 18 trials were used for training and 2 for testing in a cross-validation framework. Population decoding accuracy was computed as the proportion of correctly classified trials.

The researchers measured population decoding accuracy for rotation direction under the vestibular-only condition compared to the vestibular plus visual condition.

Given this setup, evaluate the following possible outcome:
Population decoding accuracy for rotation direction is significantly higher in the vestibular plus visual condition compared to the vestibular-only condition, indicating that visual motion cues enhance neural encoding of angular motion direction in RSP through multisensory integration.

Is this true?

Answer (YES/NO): NO